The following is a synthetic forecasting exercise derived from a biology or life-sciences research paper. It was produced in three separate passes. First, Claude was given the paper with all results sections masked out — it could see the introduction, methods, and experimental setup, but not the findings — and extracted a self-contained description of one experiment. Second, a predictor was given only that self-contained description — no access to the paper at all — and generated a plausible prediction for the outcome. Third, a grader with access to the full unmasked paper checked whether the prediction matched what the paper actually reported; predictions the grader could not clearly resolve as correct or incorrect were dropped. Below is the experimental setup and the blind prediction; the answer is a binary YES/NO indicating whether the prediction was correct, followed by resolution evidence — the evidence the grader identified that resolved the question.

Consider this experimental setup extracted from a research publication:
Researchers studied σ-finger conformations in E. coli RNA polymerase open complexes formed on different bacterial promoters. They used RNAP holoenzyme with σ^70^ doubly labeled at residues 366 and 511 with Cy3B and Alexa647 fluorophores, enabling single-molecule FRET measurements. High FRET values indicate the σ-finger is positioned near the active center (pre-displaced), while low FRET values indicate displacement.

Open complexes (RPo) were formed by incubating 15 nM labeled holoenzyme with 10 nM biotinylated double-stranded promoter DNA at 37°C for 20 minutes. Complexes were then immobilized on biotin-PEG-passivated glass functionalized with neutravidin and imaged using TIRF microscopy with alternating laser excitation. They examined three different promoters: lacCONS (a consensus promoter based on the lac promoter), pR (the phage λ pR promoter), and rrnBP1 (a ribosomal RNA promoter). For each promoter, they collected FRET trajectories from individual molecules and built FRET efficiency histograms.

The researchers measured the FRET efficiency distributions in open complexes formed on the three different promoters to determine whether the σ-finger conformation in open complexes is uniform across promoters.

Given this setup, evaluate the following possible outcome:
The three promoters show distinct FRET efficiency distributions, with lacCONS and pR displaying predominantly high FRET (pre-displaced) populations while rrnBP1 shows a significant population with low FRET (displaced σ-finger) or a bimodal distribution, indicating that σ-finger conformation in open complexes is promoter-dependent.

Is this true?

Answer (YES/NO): NO